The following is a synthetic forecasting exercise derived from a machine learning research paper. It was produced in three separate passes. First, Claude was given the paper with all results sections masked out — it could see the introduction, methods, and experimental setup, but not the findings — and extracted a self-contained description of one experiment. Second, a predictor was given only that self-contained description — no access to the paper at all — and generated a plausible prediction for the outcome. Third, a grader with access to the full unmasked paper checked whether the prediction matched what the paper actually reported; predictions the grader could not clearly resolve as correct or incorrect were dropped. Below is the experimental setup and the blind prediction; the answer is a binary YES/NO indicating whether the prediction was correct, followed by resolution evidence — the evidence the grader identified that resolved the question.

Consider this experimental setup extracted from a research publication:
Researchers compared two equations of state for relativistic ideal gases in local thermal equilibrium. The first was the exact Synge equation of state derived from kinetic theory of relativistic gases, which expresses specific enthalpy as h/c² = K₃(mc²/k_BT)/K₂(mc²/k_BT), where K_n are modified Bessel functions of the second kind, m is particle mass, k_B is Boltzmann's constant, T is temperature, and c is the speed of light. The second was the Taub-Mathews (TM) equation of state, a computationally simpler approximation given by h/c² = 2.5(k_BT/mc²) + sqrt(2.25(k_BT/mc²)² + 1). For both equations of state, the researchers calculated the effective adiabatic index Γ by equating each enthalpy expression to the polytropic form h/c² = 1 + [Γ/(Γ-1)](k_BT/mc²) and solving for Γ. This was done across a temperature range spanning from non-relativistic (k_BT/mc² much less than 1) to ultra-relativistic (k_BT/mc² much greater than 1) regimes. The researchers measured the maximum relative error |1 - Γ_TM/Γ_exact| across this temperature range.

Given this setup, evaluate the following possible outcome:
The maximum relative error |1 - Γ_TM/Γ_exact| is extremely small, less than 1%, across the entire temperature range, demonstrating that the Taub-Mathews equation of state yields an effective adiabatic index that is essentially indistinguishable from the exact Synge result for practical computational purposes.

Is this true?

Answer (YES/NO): NO